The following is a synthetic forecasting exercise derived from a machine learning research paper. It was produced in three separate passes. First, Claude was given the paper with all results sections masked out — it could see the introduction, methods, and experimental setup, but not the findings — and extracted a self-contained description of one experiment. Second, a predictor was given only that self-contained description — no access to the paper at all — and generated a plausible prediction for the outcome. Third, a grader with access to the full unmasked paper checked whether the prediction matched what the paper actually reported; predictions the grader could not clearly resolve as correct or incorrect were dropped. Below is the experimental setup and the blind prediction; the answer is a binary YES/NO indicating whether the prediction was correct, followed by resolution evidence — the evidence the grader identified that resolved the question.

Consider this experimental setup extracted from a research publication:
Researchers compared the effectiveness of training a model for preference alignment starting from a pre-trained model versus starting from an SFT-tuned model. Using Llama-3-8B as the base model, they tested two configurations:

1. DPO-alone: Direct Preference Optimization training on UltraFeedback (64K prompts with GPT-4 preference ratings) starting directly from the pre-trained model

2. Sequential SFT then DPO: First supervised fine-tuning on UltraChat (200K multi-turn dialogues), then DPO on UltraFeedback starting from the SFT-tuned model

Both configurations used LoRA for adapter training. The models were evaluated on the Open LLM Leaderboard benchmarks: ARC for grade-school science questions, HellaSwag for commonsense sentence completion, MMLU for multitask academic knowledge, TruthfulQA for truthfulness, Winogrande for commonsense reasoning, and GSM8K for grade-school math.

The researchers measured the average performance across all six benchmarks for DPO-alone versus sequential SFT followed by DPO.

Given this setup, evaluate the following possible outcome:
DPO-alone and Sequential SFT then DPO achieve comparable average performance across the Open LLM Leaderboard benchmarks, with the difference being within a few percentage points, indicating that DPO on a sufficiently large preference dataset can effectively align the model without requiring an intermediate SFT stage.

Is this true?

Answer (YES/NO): NO